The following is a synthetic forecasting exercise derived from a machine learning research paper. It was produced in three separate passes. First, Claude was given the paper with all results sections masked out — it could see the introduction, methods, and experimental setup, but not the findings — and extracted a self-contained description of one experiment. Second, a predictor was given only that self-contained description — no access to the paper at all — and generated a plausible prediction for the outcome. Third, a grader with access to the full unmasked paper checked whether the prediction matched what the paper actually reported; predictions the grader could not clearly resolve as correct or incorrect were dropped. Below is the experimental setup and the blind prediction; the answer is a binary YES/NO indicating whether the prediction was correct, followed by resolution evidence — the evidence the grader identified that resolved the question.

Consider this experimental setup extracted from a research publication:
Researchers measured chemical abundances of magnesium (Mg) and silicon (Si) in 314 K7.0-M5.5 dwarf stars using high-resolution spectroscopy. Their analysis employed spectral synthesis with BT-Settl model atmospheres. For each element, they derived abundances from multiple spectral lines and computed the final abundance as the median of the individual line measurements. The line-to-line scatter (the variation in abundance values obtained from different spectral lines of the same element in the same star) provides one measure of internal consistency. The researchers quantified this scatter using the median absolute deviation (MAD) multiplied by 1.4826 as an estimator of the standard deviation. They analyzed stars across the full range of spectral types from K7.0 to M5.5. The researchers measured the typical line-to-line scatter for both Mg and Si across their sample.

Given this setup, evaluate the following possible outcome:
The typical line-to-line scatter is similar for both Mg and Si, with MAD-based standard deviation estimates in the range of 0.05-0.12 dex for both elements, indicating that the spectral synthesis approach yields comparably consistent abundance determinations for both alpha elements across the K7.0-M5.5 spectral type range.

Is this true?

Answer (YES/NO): YES